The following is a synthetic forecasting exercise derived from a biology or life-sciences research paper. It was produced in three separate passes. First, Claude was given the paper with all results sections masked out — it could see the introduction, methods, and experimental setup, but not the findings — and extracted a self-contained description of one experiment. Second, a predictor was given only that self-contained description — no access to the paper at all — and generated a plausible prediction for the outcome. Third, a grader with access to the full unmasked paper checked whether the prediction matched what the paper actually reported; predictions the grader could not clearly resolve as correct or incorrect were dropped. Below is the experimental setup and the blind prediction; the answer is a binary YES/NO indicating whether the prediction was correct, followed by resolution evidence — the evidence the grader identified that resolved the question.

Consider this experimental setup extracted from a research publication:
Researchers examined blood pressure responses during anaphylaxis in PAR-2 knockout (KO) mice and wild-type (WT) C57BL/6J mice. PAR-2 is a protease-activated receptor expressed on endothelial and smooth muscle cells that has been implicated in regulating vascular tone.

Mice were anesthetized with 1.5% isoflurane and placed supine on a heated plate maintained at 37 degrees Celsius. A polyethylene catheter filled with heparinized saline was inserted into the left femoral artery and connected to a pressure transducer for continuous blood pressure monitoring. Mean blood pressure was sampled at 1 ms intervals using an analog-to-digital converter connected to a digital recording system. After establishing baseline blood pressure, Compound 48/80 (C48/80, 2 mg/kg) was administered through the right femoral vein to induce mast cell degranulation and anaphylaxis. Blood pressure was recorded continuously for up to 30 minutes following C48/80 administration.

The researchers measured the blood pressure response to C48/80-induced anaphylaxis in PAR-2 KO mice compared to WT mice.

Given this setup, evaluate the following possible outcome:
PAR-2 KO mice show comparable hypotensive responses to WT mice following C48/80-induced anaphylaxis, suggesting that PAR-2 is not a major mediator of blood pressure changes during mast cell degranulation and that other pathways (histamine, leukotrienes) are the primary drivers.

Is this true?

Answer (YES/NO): NO